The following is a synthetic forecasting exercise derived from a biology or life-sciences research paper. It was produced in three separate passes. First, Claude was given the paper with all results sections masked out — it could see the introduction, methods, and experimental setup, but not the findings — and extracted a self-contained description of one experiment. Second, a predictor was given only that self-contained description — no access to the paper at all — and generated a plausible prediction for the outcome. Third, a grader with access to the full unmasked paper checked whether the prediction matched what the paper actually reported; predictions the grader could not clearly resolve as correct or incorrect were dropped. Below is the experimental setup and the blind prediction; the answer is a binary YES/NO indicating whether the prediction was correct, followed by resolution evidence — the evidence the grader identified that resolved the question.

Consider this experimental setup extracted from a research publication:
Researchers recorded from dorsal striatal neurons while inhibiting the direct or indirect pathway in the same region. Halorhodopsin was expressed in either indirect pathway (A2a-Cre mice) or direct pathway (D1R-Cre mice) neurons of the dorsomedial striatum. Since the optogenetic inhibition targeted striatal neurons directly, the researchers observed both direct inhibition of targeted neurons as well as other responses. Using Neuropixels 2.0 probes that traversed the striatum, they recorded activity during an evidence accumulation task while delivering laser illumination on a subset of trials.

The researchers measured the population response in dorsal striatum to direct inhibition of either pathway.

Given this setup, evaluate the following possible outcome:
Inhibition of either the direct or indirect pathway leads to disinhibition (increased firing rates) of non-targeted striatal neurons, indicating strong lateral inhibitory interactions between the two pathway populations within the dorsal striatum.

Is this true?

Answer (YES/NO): NO